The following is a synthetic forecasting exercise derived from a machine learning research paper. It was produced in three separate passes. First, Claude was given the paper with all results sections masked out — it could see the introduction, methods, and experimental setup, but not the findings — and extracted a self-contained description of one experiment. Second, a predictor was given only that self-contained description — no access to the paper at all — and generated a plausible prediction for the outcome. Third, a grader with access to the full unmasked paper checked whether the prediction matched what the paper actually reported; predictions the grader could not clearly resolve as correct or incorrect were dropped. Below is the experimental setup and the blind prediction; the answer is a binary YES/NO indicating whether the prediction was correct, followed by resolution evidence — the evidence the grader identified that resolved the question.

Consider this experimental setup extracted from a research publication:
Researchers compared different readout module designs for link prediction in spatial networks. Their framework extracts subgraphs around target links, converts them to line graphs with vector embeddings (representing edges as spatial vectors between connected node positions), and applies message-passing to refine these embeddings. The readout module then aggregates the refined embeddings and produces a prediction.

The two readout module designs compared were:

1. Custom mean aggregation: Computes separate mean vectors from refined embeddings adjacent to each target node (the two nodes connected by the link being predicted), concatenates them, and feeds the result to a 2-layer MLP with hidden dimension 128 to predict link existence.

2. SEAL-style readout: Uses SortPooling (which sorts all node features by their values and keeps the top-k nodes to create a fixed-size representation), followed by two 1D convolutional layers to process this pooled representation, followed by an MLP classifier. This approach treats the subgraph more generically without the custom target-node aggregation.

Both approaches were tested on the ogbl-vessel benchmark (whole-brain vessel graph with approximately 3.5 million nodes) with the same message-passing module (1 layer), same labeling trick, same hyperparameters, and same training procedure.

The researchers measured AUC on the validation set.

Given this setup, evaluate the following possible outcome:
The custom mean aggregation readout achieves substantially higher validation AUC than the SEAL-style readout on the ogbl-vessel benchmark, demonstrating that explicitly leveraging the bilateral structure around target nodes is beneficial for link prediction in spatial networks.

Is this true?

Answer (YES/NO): NO